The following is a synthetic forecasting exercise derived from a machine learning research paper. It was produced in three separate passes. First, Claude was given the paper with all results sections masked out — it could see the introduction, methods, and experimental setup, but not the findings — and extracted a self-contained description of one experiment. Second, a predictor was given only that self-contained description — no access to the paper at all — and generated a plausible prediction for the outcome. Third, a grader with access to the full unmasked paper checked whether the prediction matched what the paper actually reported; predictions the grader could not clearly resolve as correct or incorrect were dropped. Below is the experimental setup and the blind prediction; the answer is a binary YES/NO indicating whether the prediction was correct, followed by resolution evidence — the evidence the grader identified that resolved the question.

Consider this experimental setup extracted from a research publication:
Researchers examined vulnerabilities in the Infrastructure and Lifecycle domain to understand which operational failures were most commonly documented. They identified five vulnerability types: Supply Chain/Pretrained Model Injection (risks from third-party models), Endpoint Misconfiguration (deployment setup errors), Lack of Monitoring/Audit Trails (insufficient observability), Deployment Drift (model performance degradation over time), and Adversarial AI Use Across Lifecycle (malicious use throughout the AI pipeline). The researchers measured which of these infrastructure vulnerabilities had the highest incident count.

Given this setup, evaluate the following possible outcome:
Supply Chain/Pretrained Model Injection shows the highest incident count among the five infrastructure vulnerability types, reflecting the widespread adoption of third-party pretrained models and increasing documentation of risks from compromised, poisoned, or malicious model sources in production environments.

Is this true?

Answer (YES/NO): NO